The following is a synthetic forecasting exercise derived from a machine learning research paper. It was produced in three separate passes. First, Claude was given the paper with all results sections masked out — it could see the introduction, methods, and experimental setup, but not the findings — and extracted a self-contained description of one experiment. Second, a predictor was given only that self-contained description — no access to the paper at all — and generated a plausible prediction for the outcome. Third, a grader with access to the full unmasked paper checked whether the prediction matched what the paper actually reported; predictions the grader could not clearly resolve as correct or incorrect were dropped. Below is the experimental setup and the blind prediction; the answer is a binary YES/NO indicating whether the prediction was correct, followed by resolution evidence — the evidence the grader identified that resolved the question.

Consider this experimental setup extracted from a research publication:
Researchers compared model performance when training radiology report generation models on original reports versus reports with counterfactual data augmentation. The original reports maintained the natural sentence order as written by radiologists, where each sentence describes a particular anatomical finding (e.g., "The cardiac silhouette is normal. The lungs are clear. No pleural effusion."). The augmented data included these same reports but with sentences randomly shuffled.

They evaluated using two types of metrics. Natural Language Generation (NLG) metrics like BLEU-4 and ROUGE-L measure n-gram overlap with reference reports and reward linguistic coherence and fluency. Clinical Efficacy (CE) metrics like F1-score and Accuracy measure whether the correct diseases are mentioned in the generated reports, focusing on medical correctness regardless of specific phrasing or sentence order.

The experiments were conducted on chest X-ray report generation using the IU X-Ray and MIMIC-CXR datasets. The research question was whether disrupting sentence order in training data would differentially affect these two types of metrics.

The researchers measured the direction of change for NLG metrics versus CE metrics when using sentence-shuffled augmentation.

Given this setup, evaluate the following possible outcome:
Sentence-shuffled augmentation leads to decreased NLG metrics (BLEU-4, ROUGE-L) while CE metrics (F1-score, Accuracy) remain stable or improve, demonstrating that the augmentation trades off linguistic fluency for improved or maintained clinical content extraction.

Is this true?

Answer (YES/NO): YES